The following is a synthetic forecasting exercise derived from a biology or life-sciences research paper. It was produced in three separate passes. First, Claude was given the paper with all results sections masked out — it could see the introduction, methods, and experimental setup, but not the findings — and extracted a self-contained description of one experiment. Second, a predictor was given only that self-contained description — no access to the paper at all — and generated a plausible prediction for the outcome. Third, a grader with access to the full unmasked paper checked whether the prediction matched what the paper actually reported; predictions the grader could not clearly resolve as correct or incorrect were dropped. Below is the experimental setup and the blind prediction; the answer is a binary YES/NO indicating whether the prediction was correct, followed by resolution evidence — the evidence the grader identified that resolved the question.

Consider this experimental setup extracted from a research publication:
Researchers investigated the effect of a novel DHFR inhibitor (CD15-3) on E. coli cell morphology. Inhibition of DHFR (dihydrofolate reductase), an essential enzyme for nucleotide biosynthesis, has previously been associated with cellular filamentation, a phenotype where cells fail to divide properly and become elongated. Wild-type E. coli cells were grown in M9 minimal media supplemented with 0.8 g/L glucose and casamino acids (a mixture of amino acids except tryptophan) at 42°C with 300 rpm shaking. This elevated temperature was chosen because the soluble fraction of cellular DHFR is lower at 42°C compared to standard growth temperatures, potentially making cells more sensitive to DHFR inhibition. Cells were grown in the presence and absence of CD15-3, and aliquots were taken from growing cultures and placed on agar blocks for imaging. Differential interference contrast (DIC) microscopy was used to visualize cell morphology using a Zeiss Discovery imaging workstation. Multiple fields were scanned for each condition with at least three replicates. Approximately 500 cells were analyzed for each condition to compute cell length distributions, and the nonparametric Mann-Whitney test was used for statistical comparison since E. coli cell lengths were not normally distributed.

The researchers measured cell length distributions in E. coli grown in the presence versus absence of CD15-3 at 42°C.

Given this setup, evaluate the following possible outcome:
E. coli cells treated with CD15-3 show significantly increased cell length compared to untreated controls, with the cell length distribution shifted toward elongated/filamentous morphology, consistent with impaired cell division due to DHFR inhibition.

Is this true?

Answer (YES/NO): YES